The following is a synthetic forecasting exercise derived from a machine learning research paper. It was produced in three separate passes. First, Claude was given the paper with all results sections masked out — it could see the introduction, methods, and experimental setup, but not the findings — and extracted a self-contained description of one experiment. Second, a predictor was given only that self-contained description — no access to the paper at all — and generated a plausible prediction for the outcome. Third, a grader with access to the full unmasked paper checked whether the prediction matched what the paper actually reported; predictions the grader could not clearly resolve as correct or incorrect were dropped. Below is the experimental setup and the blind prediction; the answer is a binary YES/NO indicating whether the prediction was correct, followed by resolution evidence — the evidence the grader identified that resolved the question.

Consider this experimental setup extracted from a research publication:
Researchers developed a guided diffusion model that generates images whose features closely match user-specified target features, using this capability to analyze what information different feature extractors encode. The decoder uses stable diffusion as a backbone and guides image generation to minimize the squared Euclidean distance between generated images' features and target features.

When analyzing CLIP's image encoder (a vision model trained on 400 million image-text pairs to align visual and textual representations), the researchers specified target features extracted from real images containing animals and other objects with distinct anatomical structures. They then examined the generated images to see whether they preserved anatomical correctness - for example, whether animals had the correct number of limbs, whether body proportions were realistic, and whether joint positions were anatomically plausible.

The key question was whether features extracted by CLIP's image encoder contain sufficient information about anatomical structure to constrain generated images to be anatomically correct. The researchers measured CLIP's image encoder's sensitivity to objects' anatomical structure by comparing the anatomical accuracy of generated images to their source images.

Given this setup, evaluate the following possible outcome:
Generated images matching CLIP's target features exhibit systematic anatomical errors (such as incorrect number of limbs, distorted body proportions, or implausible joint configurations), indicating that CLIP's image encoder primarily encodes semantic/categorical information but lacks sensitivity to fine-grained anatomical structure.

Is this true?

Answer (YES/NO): YES